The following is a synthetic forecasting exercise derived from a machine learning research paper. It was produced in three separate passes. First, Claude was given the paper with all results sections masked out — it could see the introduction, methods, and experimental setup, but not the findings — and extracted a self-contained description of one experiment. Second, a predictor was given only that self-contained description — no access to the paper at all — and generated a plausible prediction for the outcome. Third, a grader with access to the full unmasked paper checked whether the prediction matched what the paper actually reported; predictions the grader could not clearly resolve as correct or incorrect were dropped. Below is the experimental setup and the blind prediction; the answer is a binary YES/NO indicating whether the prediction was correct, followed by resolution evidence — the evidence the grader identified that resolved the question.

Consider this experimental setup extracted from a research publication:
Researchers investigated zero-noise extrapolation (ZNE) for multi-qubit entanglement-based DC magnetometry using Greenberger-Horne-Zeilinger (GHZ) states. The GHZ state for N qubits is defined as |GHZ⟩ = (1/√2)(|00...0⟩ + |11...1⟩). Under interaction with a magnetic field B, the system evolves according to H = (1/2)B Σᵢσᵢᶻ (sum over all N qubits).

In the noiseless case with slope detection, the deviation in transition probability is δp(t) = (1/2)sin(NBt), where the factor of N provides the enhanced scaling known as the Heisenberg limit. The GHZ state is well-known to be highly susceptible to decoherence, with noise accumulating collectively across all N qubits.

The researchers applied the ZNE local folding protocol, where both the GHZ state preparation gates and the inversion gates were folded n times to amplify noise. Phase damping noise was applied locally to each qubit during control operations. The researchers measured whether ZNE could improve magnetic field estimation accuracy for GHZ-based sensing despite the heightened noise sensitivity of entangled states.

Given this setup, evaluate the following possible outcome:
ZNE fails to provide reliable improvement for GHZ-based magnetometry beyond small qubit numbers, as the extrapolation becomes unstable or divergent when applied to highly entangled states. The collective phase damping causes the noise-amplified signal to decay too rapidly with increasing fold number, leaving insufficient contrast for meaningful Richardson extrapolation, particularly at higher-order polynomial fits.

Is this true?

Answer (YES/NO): NO